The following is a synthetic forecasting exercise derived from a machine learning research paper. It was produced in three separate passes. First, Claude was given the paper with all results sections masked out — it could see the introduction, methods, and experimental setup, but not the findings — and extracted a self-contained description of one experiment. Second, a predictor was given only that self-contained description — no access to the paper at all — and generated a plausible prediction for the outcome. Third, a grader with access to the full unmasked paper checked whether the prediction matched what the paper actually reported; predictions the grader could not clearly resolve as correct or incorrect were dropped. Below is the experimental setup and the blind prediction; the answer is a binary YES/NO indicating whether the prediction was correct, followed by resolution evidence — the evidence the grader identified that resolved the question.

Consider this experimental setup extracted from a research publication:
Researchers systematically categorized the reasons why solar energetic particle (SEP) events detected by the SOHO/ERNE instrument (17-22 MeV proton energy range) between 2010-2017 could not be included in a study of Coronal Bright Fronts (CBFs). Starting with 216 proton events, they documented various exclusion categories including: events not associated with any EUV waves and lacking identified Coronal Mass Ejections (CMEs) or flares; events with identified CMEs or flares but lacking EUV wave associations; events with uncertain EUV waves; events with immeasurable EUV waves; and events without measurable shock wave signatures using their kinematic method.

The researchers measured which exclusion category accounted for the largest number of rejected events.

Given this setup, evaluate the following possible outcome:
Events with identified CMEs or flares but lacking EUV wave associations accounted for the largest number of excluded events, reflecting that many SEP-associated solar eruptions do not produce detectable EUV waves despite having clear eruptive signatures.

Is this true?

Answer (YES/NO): YES